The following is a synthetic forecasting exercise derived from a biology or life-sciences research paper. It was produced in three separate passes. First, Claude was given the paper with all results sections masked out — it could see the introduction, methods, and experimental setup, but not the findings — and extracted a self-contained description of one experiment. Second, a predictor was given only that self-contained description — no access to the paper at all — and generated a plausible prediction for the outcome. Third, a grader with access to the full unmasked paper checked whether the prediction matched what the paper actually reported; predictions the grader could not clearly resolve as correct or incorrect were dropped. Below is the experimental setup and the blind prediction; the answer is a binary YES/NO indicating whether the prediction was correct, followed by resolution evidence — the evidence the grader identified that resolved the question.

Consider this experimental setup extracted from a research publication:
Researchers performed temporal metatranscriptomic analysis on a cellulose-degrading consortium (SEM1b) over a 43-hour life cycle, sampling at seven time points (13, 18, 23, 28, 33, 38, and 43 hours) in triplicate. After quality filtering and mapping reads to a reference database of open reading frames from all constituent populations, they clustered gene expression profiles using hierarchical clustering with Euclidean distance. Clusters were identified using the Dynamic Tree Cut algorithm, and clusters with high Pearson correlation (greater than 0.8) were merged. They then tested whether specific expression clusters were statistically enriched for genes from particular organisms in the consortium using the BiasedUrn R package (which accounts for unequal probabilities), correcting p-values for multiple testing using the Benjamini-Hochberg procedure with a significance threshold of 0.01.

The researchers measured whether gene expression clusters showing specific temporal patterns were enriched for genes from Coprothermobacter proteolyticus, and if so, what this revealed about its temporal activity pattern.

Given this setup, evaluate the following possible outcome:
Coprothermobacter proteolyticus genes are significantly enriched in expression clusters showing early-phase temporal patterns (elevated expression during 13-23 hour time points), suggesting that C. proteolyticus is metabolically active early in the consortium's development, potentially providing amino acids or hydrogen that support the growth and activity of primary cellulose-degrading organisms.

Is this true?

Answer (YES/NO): NO